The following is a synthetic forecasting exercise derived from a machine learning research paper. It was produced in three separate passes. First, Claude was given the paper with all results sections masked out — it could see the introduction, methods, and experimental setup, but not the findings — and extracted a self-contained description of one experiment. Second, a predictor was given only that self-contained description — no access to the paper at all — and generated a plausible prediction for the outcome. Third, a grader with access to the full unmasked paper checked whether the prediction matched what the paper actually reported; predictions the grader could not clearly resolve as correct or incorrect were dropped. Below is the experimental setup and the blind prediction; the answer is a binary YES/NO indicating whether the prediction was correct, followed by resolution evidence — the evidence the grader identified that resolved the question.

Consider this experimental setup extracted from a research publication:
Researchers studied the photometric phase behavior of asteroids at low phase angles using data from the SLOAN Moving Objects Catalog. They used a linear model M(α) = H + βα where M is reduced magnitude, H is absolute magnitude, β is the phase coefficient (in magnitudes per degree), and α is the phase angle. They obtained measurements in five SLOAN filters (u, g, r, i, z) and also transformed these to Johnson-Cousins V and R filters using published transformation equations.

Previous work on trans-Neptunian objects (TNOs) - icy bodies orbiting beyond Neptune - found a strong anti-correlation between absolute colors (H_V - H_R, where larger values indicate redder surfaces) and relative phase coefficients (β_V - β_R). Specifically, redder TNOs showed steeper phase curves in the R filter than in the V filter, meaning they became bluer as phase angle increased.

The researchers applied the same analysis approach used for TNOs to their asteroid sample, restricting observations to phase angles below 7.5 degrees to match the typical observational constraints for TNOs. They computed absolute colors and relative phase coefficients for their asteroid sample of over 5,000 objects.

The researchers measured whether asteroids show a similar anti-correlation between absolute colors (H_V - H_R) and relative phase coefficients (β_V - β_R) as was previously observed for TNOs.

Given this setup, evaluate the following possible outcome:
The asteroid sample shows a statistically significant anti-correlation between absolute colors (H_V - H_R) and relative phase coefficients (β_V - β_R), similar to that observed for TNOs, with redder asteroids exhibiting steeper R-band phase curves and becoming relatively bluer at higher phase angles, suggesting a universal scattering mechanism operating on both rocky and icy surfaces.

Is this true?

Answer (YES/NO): YES